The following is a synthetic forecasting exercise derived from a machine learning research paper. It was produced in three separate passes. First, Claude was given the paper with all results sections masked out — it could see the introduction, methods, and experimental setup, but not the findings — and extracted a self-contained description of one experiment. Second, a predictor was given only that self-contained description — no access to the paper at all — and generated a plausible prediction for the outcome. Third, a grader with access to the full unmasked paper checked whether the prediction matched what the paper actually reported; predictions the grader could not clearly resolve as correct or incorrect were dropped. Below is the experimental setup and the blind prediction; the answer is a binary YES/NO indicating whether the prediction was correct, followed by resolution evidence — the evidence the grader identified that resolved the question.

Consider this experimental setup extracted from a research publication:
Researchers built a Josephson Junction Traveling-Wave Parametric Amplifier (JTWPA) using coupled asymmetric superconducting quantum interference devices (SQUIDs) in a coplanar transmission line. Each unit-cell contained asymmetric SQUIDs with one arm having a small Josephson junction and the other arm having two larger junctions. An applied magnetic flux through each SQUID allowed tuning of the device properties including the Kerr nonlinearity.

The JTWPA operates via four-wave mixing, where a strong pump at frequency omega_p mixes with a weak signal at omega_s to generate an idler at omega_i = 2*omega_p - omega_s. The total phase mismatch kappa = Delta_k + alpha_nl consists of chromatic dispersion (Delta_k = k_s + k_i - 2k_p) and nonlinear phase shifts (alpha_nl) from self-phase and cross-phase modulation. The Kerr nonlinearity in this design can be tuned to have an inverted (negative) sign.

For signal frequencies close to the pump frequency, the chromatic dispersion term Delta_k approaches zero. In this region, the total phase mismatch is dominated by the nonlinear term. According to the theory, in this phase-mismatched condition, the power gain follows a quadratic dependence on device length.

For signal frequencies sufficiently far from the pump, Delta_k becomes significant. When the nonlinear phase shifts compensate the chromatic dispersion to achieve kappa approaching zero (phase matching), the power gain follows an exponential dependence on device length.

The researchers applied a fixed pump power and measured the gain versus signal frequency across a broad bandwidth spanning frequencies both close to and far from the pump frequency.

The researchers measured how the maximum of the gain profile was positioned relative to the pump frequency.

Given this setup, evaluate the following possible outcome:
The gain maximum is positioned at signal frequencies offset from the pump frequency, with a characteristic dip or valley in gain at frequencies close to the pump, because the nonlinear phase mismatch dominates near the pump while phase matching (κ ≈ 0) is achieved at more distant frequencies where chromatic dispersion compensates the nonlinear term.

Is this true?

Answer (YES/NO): YES